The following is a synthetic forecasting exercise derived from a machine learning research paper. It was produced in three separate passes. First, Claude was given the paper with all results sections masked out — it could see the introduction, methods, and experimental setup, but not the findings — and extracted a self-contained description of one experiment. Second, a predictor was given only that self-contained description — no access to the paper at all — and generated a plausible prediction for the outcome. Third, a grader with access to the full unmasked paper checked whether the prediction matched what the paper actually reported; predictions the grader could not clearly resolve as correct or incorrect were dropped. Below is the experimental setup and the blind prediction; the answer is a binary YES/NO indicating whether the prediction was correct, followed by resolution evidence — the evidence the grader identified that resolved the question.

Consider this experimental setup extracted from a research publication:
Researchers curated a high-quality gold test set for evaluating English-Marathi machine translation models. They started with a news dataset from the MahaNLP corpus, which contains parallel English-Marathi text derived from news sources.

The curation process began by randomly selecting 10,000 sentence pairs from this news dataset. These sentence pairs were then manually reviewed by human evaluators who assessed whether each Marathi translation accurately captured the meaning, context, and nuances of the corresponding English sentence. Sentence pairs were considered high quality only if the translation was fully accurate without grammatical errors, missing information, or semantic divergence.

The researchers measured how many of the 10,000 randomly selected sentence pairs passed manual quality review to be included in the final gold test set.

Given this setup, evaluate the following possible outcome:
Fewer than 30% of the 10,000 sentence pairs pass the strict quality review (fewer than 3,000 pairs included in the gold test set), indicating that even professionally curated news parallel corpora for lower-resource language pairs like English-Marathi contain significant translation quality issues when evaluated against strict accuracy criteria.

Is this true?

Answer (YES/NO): YES